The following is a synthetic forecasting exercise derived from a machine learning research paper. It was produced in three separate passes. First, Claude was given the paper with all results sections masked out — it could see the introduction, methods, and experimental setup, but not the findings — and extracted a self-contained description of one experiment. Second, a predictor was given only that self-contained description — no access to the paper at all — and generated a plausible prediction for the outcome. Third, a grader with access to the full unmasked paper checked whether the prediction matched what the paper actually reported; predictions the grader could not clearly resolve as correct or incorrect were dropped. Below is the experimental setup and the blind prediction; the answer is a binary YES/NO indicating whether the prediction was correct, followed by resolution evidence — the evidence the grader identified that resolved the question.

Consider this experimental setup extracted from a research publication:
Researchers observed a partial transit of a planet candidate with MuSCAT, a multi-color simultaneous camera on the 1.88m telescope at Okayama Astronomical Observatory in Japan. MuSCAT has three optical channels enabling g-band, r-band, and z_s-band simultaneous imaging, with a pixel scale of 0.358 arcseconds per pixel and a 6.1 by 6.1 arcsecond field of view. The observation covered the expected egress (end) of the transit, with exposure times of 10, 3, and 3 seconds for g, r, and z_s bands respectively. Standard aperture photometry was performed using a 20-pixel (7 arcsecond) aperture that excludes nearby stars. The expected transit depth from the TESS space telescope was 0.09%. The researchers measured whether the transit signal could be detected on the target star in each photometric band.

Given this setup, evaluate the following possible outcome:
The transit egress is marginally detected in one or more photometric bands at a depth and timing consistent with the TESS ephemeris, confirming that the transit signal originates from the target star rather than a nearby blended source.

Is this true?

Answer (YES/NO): NO